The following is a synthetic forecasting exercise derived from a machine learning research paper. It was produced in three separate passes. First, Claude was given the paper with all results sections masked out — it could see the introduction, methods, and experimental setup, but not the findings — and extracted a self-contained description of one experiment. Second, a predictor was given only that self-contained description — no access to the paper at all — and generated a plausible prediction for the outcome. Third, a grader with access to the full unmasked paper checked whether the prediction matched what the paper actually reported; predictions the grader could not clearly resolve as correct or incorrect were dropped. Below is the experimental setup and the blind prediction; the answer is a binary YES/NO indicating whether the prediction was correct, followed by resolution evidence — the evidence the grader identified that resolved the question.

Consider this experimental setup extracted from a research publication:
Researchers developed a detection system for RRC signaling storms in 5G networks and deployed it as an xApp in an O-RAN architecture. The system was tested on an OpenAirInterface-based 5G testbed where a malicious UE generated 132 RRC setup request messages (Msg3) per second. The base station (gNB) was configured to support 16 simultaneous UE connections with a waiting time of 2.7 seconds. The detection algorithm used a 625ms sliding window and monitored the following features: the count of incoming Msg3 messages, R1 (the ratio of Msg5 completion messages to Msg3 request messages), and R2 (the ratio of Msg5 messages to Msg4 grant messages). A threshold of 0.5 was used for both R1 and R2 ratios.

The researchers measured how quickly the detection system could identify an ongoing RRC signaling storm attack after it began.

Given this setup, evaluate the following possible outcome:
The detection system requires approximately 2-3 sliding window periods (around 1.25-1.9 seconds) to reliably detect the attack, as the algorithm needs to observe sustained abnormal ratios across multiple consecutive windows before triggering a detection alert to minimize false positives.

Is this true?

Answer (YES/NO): NO